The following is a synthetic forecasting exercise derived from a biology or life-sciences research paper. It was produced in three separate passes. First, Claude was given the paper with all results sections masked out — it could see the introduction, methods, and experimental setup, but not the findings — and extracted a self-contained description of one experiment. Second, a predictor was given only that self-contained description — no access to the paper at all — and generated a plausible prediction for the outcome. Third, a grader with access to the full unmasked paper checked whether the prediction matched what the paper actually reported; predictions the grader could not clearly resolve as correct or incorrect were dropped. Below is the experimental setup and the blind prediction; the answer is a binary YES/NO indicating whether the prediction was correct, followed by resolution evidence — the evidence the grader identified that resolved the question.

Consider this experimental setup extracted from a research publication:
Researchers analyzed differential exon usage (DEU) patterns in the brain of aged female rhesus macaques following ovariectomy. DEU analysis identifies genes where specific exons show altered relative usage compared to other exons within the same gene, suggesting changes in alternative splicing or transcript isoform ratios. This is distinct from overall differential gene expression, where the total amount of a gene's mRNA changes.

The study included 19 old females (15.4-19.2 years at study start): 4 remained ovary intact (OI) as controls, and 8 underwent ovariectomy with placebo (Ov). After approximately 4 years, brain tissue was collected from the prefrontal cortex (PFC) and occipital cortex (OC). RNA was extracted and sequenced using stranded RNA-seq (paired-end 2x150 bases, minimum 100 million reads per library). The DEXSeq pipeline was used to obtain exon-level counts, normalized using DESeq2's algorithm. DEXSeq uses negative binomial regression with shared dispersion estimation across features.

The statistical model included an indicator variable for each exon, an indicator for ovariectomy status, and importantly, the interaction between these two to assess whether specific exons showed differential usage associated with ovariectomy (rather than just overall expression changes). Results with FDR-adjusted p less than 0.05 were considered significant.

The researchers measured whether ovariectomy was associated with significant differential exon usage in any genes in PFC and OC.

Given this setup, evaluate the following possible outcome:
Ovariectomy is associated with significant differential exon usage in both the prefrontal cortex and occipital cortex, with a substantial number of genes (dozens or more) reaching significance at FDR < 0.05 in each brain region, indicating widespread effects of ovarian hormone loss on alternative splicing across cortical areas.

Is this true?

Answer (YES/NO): NO